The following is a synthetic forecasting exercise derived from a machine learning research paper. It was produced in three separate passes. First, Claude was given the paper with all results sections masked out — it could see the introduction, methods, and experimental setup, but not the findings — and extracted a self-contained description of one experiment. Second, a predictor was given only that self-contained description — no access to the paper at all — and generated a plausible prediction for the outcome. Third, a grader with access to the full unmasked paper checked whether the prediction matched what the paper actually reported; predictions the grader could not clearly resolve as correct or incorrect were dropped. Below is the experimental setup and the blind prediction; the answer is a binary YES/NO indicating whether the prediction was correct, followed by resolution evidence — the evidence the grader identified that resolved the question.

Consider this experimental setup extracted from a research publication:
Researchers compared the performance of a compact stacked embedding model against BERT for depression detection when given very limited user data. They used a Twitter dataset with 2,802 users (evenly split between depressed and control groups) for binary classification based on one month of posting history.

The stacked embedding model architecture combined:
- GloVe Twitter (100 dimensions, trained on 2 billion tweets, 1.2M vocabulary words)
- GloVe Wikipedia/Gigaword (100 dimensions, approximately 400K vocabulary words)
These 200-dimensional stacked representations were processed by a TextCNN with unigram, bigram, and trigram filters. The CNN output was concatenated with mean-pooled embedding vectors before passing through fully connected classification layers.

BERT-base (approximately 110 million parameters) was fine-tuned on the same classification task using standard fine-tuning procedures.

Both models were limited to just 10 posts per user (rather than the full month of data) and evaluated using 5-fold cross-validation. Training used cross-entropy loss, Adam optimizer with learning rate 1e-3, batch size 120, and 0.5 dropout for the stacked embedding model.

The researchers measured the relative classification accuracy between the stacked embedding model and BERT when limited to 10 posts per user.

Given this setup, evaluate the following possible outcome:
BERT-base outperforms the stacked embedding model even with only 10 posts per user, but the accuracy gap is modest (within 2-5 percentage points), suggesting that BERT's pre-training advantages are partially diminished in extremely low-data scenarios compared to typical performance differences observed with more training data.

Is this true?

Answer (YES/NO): NO